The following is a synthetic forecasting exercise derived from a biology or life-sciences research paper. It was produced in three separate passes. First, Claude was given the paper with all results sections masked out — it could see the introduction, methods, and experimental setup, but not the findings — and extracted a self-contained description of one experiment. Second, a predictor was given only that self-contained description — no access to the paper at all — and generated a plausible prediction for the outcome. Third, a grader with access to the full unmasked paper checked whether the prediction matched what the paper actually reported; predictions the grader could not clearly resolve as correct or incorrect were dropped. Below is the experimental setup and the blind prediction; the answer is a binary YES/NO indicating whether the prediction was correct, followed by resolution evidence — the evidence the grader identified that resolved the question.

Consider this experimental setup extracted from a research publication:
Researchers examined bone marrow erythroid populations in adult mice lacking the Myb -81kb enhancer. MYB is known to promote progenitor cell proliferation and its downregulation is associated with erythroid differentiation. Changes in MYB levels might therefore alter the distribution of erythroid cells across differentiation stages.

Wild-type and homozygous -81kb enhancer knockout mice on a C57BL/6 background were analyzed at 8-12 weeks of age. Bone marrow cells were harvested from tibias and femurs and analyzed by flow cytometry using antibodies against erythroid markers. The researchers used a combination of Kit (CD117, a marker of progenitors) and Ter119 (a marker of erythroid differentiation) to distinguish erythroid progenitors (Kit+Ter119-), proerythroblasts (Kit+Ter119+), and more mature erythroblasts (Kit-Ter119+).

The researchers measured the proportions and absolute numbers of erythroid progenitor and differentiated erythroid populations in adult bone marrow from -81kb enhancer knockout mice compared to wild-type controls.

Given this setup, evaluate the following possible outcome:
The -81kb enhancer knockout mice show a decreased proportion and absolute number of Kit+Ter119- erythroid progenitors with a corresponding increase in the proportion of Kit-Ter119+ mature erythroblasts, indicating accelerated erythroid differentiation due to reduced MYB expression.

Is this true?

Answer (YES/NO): NO